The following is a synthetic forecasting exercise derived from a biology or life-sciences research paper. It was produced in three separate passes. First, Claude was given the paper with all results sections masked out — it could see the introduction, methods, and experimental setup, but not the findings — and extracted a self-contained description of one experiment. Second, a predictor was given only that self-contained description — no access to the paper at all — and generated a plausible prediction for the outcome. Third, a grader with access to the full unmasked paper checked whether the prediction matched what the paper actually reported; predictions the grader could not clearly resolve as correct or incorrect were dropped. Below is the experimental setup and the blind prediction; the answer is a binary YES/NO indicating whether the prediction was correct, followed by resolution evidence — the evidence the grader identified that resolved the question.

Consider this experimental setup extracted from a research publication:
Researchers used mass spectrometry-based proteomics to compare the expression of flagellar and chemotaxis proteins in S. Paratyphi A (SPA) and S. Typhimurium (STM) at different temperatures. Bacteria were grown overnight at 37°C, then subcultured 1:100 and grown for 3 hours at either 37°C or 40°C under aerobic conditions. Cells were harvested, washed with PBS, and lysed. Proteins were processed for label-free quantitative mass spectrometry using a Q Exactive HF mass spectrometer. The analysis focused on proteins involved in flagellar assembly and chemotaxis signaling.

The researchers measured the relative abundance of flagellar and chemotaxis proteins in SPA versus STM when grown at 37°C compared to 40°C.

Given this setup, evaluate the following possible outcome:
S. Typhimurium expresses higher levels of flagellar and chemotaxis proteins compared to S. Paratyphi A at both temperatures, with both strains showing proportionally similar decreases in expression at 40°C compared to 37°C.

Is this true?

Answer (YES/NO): NO